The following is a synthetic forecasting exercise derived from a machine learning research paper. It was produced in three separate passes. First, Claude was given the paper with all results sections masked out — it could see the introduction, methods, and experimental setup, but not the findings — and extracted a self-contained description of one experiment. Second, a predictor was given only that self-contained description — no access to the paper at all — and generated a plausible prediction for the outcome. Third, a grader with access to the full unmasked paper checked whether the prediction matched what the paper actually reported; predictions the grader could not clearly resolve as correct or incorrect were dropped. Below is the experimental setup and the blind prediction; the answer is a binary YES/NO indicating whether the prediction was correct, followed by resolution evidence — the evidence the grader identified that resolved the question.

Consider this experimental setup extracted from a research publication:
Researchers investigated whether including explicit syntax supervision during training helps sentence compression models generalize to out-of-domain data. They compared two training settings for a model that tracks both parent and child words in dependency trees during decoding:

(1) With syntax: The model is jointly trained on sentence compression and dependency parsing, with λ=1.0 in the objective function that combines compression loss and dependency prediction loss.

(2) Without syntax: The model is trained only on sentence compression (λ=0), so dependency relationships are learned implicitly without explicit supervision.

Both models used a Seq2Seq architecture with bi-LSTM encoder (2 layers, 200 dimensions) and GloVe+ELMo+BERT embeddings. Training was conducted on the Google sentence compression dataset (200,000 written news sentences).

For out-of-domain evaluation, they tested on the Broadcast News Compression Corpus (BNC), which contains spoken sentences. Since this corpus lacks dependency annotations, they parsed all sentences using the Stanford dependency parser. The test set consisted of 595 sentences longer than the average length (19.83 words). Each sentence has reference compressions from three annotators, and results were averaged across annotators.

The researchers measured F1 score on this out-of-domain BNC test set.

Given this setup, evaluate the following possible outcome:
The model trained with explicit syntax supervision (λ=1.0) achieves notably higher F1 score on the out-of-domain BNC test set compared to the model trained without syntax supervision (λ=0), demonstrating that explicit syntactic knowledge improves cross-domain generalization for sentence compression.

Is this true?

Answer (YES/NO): YES